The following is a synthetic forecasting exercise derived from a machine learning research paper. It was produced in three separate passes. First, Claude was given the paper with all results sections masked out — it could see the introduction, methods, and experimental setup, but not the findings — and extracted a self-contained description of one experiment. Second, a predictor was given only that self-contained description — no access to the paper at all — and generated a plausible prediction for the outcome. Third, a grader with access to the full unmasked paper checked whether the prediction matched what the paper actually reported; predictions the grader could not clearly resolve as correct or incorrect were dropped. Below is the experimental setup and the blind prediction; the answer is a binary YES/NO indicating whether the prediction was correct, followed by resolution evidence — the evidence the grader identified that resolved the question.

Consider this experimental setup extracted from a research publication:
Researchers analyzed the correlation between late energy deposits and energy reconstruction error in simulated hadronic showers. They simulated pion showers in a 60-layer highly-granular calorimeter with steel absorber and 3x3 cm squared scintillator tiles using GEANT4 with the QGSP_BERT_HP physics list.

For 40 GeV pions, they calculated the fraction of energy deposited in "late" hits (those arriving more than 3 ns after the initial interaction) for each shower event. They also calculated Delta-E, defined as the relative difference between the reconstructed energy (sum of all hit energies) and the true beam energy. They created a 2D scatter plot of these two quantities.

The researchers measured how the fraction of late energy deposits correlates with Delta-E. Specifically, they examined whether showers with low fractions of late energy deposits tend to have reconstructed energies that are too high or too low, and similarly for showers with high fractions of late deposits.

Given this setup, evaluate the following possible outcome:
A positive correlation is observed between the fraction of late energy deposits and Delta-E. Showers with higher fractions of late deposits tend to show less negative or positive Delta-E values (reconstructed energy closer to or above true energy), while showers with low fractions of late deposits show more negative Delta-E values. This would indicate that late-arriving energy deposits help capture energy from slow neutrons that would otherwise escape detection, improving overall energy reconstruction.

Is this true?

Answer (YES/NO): NO